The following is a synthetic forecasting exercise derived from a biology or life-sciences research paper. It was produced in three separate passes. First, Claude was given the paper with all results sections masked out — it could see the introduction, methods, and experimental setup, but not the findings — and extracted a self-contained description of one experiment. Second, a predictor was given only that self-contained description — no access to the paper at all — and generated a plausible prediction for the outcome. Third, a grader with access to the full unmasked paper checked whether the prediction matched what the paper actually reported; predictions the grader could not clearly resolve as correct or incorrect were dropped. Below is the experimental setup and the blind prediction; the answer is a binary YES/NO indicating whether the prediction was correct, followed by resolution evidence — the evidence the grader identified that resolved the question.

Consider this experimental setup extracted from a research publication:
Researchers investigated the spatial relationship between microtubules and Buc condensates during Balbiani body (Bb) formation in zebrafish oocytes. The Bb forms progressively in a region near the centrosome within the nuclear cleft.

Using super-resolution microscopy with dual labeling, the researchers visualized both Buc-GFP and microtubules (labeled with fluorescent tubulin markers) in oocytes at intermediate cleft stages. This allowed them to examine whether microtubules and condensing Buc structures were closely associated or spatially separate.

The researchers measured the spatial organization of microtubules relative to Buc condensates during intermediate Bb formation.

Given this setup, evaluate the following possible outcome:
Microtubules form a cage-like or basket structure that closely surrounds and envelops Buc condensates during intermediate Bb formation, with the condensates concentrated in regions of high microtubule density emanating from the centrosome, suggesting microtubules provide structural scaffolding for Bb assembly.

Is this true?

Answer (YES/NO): NO